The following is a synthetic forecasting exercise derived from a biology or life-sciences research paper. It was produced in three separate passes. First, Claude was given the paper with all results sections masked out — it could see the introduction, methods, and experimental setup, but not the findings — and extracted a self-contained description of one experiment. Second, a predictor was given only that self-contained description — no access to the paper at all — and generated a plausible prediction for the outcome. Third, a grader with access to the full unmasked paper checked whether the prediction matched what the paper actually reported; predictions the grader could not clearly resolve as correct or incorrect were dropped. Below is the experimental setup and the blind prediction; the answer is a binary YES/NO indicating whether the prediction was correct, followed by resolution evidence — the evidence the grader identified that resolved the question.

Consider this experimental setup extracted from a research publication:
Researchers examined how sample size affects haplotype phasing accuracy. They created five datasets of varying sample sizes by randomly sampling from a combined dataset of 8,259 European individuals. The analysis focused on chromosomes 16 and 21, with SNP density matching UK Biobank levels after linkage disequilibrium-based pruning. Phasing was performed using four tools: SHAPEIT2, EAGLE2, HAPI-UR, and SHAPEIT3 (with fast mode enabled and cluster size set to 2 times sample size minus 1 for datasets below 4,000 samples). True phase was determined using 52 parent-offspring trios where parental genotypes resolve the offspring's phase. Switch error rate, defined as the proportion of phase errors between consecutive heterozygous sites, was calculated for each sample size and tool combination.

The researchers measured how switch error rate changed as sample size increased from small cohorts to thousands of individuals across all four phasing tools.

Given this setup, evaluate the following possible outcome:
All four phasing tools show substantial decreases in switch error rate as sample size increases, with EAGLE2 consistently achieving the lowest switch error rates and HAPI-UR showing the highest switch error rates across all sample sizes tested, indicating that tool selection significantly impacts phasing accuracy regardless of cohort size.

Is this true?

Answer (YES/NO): NO